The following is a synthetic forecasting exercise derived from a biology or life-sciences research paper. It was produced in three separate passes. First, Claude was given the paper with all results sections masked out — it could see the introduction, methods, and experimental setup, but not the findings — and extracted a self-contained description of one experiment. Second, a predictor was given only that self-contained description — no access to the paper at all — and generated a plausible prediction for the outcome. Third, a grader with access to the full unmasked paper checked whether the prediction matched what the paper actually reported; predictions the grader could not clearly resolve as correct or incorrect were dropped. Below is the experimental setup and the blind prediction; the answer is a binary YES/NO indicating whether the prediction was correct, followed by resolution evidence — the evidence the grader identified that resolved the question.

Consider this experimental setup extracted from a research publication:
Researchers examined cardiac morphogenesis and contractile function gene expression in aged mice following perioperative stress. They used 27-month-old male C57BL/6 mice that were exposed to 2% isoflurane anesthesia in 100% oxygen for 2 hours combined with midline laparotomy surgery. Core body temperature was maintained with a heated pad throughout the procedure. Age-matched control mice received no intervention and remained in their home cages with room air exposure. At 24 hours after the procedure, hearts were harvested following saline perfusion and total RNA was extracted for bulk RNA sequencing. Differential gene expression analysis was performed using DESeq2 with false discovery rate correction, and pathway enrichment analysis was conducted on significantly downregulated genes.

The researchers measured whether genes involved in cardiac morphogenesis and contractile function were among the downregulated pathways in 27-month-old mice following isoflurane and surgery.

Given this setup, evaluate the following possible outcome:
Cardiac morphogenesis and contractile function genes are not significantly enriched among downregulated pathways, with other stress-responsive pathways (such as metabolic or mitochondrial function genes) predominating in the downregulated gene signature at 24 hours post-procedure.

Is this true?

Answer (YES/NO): NO